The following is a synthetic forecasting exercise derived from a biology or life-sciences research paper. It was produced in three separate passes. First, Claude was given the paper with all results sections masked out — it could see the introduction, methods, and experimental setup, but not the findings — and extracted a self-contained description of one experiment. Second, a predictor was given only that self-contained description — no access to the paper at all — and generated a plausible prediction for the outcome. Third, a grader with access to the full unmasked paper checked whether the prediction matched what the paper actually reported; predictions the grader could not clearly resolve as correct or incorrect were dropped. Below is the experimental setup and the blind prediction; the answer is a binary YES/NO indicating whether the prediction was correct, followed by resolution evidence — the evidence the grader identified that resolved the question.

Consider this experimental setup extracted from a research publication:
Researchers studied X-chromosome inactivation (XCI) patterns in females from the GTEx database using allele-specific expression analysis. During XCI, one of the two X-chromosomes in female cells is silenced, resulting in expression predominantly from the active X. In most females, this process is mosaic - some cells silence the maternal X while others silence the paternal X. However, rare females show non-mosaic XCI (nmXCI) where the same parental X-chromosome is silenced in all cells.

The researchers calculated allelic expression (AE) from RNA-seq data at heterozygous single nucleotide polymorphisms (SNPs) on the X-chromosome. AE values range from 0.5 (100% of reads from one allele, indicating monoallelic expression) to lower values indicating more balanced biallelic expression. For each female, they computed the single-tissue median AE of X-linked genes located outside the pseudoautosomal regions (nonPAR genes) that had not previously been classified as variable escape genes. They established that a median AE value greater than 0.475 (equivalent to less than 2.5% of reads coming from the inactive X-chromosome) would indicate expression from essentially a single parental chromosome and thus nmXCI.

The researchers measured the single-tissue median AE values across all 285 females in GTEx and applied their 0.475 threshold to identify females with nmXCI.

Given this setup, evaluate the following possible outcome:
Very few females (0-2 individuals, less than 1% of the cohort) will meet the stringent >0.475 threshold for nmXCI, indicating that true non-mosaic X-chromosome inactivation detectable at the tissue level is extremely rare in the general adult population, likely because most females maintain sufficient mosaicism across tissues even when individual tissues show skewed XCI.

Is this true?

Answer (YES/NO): NO